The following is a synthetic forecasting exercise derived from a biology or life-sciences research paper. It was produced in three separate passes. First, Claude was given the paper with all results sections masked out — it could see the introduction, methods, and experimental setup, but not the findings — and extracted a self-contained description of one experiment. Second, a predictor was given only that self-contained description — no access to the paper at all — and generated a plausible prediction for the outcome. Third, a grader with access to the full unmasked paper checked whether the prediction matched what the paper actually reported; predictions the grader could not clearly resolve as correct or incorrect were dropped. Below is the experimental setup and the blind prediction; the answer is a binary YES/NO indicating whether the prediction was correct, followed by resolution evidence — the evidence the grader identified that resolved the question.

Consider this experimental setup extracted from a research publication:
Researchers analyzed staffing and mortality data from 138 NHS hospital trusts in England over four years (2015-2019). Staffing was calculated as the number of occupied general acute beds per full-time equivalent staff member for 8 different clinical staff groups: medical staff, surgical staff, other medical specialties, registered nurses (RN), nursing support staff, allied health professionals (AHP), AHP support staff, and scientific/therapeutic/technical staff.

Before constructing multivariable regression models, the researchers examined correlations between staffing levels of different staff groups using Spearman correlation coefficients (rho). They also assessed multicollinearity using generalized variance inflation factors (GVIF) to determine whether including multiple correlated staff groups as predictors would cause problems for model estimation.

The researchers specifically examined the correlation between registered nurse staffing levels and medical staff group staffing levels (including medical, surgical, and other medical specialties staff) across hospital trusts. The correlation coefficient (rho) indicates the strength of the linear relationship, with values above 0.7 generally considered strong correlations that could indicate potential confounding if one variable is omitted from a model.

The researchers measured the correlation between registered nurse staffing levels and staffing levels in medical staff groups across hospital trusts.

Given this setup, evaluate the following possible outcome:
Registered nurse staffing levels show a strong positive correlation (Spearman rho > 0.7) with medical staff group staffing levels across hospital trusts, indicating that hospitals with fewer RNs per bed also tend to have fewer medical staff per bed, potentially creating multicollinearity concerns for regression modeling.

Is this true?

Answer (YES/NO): YES